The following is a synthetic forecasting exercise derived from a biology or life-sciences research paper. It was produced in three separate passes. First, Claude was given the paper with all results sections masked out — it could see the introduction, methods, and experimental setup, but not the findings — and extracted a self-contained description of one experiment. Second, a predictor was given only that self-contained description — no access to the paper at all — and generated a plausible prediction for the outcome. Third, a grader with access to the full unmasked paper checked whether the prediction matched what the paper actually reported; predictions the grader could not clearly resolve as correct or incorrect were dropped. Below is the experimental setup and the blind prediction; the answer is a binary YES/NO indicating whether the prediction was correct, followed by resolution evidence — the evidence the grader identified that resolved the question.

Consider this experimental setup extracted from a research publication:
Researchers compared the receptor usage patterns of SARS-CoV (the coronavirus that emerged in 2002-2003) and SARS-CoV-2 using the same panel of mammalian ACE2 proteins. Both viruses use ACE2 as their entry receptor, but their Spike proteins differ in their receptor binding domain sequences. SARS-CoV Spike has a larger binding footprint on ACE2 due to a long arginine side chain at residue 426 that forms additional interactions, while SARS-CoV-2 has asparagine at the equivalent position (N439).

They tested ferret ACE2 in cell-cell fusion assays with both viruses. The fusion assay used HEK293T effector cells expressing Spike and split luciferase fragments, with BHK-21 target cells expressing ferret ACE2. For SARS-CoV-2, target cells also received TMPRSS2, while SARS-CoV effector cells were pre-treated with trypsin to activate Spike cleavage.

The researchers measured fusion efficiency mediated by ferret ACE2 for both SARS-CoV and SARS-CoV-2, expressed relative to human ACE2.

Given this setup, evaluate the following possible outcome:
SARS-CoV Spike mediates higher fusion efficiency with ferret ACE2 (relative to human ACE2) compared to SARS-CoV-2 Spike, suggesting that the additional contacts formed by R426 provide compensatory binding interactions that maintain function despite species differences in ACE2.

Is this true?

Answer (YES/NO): YES